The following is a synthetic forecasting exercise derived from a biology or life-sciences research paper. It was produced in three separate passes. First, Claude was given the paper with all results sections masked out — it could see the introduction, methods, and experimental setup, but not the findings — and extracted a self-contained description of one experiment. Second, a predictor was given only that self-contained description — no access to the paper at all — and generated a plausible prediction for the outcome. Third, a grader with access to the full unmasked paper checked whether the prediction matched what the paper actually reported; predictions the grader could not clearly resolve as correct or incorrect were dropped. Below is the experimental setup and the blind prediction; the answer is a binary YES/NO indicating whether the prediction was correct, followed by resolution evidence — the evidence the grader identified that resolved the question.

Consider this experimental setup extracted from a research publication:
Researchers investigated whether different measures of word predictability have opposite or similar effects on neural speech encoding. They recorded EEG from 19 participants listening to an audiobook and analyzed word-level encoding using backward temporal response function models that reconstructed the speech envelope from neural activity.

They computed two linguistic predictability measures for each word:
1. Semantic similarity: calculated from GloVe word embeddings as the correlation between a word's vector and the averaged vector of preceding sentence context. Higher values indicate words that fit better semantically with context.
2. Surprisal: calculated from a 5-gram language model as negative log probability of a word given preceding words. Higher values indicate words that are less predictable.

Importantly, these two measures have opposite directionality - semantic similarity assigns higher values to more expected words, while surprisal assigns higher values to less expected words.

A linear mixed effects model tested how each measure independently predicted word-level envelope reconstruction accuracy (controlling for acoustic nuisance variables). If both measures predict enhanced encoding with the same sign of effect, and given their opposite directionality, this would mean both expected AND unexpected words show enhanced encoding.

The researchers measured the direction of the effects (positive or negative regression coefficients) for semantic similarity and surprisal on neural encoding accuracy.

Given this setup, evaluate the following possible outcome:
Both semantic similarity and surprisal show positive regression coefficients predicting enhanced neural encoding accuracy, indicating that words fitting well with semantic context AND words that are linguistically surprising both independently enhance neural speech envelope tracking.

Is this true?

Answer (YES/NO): YES